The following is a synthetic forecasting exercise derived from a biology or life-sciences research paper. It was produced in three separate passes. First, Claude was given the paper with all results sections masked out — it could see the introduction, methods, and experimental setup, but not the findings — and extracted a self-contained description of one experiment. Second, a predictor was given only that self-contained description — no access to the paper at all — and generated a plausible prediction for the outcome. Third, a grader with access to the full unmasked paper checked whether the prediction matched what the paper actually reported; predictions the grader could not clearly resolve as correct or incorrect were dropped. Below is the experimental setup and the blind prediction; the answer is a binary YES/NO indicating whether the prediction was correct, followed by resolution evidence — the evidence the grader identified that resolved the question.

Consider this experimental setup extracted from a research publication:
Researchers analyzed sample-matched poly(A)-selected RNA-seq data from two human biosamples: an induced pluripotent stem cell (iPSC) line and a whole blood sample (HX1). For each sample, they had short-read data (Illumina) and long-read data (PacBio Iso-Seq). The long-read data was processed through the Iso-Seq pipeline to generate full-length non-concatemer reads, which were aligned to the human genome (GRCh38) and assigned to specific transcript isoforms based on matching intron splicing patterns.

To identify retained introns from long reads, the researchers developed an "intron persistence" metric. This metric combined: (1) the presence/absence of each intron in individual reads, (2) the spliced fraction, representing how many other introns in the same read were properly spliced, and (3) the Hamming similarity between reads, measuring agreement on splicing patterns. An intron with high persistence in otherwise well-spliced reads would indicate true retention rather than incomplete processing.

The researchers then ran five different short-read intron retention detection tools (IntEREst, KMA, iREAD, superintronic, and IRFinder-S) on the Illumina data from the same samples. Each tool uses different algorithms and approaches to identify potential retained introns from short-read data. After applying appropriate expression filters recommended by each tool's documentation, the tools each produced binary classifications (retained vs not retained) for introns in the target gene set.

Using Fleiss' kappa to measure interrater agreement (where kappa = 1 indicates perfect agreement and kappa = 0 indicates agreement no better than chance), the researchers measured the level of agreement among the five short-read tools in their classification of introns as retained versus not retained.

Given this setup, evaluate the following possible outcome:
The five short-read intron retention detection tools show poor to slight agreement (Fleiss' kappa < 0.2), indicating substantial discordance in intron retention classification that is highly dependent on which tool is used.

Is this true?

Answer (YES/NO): NO